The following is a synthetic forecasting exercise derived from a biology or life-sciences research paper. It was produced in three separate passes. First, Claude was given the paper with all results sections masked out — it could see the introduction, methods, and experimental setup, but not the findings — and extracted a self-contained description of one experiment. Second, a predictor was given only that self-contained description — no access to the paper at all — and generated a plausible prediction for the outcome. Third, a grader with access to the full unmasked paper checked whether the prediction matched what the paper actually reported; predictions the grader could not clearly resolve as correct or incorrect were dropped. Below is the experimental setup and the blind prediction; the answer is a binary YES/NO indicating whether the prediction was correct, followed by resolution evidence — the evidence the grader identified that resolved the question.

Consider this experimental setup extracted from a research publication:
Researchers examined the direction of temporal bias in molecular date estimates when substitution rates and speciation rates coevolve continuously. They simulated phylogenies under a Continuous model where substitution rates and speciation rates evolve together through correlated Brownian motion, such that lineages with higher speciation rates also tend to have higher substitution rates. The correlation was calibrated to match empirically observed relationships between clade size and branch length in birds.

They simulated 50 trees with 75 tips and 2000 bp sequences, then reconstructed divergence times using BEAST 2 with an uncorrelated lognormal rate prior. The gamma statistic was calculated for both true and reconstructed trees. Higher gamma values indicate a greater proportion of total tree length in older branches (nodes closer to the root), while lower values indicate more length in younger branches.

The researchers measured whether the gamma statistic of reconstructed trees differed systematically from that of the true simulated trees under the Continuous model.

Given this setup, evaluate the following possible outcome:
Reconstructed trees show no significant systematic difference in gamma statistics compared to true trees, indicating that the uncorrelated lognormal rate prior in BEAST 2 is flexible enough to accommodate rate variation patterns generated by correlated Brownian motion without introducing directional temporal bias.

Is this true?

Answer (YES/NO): NO